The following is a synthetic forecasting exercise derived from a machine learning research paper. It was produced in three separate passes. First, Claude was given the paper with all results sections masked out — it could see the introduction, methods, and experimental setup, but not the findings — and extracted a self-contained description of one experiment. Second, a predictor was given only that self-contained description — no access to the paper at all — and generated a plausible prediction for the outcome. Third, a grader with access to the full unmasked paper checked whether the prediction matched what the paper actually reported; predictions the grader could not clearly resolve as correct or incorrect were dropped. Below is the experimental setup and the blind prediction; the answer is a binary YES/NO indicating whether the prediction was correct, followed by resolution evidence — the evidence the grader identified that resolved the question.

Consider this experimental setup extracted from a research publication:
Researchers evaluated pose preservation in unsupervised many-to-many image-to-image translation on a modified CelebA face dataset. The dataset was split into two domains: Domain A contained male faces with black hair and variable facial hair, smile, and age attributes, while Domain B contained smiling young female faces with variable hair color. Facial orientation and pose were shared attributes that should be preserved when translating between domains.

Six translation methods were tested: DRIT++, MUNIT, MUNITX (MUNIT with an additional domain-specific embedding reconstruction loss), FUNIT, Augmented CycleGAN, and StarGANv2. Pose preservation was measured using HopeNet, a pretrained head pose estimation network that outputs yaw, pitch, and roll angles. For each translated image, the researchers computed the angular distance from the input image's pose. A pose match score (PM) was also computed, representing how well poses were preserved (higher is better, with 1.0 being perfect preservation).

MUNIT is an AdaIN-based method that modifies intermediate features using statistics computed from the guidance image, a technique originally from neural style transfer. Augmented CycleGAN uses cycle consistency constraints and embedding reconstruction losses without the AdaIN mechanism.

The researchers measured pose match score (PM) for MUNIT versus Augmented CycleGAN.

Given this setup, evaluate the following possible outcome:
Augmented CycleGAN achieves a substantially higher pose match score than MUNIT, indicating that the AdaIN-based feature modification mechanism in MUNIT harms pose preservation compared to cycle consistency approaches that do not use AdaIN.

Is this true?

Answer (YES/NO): NO